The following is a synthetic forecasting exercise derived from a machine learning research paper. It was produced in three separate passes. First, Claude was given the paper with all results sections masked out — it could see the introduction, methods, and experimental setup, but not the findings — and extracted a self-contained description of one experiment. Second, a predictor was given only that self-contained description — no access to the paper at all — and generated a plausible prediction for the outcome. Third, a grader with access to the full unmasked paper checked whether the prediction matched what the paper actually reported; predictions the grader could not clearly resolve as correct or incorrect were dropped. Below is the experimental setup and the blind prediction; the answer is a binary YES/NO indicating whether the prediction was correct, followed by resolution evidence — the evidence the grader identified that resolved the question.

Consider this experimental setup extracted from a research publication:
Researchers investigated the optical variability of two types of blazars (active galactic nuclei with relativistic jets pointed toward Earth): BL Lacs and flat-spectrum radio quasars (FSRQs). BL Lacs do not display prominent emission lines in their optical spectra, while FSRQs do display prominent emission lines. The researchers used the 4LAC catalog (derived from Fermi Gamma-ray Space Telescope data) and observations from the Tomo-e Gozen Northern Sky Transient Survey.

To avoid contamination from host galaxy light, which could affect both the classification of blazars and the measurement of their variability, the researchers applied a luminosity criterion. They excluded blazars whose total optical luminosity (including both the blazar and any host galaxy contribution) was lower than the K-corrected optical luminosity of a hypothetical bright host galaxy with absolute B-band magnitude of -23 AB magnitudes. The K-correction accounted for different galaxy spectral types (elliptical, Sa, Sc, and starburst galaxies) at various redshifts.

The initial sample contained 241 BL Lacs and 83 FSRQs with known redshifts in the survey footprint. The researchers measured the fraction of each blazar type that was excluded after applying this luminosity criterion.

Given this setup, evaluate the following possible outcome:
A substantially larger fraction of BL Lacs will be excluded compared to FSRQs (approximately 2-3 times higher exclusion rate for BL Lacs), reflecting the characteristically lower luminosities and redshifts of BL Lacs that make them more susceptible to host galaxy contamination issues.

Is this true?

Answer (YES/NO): NO